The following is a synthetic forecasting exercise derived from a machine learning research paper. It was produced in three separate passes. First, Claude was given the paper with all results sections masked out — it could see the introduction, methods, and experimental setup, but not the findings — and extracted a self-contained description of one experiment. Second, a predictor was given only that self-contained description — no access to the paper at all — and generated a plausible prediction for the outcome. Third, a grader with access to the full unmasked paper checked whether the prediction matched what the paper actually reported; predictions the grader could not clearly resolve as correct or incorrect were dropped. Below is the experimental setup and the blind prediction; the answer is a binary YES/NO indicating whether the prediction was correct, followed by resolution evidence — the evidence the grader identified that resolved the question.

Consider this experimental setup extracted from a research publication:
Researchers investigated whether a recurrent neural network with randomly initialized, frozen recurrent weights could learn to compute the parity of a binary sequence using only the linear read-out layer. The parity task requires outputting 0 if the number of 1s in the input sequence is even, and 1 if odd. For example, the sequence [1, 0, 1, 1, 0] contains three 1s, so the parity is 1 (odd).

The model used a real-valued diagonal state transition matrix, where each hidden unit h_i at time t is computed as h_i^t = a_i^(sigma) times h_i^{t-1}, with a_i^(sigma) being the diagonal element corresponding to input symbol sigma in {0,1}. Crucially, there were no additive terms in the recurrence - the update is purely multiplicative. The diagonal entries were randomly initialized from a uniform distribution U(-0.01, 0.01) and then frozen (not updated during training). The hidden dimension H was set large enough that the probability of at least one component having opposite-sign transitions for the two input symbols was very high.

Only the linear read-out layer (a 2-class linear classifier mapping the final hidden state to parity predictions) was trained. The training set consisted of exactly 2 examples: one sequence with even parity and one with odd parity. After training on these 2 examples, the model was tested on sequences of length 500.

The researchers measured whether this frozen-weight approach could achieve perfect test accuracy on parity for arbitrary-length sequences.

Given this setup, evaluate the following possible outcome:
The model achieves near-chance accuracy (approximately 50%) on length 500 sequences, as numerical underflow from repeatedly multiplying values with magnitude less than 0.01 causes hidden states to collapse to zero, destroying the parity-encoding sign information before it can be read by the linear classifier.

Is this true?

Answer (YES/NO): NO